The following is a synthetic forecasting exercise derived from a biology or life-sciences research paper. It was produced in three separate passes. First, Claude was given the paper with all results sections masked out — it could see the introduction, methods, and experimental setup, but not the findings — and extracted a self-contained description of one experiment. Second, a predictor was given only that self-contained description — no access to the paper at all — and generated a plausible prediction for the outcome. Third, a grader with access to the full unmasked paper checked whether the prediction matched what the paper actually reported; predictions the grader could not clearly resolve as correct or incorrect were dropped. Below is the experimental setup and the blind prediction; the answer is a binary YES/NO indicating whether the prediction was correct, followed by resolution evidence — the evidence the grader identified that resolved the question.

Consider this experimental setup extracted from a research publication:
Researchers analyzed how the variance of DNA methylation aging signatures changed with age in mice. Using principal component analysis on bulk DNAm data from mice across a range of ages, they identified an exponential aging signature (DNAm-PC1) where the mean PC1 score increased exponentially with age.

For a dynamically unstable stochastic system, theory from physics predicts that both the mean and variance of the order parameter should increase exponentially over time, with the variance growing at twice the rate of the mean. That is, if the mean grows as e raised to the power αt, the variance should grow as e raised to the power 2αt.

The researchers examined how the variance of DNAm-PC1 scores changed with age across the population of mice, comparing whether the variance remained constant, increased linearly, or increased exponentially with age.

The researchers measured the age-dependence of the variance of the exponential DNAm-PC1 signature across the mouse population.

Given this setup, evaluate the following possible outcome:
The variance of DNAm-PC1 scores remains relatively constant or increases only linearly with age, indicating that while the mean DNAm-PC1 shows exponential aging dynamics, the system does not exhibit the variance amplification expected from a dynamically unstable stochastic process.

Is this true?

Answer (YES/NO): NO